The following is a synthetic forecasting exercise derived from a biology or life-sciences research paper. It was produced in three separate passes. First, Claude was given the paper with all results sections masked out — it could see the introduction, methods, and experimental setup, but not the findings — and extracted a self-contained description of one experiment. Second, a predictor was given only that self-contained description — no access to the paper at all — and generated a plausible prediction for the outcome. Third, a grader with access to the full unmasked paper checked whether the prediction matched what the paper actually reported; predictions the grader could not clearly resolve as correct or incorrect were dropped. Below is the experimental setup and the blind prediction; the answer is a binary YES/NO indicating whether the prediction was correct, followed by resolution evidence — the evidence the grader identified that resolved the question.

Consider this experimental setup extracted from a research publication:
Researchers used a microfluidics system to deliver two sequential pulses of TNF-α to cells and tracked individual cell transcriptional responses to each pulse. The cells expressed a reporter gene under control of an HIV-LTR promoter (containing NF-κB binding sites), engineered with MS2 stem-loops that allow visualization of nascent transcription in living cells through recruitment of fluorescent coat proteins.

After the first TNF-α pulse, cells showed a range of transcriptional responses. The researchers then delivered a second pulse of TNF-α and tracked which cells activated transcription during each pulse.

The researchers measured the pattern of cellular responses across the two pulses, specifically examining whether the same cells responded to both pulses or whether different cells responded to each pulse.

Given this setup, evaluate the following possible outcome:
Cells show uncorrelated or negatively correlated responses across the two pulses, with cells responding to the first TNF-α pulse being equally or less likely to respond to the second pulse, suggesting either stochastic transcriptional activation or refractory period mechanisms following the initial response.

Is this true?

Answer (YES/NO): NO